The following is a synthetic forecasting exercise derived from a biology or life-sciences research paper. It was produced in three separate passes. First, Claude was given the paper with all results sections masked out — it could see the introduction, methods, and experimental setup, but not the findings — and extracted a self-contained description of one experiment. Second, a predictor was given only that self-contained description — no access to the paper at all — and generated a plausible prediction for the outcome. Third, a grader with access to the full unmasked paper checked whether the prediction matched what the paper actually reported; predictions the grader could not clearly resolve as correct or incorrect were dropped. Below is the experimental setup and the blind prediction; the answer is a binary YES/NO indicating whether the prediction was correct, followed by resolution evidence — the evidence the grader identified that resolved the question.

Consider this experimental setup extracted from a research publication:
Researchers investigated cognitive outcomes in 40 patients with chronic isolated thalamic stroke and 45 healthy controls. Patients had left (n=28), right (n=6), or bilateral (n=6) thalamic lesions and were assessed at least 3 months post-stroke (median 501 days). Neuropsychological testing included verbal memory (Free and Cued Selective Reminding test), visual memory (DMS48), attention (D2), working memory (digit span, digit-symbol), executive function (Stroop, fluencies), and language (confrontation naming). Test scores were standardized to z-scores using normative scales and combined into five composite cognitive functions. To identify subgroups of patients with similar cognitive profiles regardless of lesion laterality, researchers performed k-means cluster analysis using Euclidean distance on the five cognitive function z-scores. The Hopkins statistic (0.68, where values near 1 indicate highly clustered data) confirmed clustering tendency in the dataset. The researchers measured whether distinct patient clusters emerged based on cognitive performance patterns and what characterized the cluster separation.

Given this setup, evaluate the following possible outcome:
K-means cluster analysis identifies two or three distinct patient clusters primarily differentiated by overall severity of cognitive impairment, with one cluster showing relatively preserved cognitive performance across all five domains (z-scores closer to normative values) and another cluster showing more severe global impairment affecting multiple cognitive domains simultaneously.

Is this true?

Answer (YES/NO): YES